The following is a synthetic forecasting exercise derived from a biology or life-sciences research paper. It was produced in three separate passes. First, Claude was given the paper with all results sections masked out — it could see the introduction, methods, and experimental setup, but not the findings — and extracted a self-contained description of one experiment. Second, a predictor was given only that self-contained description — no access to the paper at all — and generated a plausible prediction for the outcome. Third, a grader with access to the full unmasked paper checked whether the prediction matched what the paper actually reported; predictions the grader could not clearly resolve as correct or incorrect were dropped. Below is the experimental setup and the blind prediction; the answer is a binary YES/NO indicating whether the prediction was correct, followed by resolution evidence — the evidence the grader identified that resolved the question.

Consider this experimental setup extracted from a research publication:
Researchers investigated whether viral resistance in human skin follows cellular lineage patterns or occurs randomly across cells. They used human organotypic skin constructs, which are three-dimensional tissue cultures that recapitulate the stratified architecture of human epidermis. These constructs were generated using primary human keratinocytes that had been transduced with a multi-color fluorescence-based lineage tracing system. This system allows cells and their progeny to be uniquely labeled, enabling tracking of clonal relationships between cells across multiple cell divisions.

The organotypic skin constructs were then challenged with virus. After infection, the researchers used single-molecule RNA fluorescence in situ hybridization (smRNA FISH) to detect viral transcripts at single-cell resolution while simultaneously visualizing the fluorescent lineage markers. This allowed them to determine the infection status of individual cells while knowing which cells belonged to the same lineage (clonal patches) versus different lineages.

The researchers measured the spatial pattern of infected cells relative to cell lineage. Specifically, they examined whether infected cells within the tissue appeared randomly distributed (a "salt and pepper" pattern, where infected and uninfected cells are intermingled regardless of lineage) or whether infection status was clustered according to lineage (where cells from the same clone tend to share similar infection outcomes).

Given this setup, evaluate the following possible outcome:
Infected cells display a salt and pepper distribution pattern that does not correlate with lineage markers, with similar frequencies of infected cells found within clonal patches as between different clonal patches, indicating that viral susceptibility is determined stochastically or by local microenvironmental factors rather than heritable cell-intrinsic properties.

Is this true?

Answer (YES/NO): NO